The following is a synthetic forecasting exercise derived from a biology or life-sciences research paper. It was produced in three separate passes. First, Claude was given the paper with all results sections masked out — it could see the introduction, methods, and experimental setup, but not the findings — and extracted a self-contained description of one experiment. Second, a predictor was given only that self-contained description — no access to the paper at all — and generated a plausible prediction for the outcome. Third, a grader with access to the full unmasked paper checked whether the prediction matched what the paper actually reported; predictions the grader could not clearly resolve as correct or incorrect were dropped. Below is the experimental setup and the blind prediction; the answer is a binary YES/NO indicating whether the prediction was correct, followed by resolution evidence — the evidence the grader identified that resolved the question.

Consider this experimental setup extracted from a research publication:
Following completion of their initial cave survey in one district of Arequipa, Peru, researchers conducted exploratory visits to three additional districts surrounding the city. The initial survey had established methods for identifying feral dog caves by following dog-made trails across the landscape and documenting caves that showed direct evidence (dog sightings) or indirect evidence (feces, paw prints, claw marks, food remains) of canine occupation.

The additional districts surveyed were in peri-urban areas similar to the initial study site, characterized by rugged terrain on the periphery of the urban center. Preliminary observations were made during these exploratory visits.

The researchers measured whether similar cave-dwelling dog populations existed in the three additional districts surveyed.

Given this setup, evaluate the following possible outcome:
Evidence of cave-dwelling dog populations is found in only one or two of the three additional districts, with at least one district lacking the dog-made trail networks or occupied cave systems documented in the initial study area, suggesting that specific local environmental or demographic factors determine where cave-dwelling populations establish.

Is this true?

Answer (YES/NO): NO